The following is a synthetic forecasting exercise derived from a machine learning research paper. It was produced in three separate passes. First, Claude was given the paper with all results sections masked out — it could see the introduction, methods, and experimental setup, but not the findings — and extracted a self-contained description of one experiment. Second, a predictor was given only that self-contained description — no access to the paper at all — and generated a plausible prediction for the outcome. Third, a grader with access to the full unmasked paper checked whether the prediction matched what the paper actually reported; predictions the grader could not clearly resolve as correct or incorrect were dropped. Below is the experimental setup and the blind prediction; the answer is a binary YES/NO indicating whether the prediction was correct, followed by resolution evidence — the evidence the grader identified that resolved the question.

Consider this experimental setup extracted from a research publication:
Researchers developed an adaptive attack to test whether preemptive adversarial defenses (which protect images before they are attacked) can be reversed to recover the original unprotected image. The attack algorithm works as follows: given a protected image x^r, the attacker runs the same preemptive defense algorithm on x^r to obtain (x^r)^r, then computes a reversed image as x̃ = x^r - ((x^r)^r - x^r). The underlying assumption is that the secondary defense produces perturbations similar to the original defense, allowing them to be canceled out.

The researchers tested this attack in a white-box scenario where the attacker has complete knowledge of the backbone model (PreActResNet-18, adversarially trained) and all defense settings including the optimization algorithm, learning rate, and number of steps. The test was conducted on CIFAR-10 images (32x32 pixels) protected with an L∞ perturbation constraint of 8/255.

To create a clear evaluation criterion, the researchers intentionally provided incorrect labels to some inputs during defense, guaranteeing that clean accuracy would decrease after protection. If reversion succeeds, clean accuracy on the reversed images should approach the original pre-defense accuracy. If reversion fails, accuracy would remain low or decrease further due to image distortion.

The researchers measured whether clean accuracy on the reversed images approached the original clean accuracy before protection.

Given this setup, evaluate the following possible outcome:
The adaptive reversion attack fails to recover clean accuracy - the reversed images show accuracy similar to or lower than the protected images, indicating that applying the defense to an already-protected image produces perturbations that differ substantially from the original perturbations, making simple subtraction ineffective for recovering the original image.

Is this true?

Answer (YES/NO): NO